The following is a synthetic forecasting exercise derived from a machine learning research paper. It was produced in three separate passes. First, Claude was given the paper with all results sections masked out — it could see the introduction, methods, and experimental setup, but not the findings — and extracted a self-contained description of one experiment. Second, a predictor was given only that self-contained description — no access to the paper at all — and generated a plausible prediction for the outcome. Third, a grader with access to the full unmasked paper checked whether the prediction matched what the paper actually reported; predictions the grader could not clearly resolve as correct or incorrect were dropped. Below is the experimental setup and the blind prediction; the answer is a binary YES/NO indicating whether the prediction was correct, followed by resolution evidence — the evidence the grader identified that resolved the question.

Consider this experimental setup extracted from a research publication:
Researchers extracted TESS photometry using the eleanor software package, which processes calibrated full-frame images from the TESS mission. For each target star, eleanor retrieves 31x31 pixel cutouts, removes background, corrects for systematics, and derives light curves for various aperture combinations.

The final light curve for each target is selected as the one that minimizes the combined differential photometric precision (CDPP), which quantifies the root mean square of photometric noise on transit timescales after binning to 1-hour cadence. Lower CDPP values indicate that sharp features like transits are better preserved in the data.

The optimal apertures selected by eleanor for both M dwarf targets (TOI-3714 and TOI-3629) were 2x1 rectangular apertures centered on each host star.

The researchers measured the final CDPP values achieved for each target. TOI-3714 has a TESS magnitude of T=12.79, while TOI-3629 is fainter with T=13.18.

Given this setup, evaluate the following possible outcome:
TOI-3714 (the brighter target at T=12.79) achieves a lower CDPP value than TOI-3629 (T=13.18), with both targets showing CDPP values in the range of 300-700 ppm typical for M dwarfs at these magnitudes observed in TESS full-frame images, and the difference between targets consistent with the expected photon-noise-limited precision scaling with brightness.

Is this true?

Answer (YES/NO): NO